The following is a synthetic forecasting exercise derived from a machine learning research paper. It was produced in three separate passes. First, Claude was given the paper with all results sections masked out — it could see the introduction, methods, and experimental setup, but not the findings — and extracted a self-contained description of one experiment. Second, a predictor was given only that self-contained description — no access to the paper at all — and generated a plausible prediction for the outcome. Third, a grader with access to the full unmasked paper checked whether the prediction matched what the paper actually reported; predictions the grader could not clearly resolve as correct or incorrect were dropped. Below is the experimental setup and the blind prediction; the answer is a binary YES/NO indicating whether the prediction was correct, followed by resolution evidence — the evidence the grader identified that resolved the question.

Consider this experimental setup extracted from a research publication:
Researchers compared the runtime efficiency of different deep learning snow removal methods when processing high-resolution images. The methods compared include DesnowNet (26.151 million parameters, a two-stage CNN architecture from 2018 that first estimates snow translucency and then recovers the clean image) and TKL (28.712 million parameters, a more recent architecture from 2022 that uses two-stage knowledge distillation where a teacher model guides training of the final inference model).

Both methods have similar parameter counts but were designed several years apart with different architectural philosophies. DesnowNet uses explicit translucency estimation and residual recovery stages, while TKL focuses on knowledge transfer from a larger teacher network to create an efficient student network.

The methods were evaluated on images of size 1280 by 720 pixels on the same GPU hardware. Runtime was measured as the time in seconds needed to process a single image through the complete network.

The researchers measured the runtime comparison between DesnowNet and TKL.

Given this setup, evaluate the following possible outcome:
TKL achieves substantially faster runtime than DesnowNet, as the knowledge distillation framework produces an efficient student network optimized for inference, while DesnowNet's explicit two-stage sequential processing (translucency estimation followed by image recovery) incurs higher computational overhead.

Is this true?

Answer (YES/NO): YES